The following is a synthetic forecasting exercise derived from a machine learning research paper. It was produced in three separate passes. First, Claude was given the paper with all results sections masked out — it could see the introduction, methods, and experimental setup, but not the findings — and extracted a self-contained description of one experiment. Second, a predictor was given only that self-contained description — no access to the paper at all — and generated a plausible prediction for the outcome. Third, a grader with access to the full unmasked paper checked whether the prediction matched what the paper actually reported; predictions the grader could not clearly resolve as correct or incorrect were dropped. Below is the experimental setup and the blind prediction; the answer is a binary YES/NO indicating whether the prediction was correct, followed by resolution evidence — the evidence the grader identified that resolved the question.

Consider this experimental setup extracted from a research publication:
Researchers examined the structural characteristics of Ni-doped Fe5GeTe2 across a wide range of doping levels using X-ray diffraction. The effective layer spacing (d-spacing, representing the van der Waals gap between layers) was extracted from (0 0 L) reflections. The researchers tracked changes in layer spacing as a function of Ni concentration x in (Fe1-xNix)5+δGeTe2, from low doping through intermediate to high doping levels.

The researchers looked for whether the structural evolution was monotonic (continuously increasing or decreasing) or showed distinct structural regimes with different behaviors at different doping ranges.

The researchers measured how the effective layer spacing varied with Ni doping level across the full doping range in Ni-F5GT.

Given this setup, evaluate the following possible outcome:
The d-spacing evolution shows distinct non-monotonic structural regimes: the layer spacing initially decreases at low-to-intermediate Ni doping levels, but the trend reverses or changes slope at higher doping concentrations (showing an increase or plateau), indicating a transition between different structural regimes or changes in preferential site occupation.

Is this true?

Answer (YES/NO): NO